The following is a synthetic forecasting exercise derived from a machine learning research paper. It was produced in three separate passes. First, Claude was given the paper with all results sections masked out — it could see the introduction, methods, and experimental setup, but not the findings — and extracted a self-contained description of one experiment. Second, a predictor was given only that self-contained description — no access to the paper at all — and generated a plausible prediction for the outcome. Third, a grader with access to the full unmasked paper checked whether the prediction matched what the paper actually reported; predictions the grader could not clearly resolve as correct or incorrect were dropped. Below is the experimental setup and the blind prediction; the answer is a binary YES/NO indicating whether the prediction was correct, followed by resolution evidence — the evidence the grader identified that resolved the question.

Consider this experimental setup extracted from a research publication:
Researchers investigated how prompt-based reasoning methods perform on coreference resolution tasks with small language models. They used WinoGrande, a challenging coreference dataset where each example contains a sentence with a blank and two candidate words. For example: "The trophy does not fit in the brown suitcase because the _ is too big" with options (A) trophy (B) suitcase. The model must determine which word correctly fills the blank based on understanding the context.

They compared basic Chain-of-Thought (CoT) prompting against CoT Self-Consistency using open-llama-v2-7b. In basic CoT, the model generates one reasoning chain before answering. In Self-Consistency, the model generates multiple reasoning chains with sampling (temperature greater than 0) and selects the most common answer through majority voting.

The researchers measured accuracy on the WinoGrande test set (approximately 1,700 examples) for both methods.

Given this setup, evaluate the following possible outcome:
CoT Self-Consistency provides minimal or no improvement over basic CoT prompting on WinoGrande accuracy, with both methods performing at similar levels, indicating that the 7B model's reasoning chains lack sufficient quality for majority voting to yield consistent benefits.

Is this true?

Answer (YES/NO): NO